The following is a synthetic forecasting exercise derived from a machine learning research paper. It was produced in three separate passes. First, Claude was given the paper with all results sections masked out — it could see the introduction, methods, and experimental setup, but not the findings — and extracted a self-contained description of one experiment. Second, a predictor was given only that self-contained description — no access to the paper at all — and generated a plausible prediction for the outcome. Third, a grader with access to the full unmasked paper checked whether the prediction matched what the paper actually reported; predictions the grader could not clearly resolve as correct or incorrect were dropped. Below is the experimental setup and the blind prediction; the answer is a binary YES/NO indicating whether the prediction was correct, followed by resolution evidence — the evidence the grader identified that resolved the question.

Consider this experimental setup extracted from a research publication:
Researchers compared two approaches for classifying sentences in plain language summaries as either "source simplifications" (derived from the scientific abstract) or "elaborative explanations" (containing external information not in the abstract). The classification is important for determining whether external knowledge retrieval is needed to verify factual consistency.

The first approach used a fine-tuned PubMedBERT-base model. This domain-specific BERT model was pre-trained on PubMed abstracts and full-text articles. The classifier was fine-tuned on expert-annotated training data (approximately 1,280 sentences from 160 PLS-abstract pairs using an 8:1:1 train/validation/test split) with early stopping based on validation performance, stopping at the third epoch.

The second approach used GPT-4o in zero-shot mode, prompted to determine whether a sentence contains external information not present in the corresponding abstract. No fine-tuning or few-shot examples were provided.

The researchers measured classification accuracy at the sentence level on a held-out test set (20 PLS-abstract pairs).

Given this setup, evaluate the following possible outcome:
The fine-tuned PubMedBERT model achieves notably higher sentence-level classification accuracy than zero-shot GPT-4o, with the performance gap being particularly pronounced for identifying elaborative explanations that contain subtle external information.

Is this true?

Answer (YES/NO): NO